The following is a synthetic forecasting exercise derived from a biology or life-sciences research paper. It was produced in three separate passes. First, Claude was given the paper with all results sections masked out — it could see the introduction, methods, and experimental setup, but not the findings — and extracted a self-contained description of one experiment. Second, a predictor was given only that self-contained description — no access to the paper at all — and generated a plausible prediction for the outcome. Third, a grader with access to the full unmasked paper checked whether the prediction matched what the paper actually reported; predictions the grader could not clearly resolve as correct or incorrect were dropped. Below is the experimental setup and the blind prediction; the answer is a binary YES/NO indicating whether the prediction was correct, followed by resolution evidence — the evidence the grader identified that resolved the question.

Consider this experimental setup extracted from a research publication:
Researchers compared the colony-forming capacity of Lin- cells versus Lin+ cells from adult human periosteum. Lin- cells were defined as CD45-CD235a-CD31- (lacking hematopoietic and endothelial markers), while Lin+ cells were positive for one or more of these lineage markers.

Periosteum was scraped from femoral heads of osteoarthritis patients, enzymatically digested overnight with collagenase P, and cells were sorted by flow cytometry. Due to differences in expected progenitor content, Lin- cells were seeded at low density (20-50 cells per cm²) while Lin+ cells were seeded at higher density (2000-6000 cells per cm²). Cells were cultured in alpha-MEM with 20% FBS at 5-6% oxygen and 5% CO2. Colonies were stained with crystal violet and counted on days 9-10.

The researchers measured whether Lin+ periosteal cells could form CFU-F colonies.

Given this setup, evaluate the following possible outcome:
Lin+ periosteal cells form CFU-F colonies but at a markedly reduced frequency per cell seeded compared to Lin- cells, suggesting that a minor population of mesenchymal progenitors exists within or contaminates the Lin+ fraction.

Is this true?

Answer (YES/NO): NO